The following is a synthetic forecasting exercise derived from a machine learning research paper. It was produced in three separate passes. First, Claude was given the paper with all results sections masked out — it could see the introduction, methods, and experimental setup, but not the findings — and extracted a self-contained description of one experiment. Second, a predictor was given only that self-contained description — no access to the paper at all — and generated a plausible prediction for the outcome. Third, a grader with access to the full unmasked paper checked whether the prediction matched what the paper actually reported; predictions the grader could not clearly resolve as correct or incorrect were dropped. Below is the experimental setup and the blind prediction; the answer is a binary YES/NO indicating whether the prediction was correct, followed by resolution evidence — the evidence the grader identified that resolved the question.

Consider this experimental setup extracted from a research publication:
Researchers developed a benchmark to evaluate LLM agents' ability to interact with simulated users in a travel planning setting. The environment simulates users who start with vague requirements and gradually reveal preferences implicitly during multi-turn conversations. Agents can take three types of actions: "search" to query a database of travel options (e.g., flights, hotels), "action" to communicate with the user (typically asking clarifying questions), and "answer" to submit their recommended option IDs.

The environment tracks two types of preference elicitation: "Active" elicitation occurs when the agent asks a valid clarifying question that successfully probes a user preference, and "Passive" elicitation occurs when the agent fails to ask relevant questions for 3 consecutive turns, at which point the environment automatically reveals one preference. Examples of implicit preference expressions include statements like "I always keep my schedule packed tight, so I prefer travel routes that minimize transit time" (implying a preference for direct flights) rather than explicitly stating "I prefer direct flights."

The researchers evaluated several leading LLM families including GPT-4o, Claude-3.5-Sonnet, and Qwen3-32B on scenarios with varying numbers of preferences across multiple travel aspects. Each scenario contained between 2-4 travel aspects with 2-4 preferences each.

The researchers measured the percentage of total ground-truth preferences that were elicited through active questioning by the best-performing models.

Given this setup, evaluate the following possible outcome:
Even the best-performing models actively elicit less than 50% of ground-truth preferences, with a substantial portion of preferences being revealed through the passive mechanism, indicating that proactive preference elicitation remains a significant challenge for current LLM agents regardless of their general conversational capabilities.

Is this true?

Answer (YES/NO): YES